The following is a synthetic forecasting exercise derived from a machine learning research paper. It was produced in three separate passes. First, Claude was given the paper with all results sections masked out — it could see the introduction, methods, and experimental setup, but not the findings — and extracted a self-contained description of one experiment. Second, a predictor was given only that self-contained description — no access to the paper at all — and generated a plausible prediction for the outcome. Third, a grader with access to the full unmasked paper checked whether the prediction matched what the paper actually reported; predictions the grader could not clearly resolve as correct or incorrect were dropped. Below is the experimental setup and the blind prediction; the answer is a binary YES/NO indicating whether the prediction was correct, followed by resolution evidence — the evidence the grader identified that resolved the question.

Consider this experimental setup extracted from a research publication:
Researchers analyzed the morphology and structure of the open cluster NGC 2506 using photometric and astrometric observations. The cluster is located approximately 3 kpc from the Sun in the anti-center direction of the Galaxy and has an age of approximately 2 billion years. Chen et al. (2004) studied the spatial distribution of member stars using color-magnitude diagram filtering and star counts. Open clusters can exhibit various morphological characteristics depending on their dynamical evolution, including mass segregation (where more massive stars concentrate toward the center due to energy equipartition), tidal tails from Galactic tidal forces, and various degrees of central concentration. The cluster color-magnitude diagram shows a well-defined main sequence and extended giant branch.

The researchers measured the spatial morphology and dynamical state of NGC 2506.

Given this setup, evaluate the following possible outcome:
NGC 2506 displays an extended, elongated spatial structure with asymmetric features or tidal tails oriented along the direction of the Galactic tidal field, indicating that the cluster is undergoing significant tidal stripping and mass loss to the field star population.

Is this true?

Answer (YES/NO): NO